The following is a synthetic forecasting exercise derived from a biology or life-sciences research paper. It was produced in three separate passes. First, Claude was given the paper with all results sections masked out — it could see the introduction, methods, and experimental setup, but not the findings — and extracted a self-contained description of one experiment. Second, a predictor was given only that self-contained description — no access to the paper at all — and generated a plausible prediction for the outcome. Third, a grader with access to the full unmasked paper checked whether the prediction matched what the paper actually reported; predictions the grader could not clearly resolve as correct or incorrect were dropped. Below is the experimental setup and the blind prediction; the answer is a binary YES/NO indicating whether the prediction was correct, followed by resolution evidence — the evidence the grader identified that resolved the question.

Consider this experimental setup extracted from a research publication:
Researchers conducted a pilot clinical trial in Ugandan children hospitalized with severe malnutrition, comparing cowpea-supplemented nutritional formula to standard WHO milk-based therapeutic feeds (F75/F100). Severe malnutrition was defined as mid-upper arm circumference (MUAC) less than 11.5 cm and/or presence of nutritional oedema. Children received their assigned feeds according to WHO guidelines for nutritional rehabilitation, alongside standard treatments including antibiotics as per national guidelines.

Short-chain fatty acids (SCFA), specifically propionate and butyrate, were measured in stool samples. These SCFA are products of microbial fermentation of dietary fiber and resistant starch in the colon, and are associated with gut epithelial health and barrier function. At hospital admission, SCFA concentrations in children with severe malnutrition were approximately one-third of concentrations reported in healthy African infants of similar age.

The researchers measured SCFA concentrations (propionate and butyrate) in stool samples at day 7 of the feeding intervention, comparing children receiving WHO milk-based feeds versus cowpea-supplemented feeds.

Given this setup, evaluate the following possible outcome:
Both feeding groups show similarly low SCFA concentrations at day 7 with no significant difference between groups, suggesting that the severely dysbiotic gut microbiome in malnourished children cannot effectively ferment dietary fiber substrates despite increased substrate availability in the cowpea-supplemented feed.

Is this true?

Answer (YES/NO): NO